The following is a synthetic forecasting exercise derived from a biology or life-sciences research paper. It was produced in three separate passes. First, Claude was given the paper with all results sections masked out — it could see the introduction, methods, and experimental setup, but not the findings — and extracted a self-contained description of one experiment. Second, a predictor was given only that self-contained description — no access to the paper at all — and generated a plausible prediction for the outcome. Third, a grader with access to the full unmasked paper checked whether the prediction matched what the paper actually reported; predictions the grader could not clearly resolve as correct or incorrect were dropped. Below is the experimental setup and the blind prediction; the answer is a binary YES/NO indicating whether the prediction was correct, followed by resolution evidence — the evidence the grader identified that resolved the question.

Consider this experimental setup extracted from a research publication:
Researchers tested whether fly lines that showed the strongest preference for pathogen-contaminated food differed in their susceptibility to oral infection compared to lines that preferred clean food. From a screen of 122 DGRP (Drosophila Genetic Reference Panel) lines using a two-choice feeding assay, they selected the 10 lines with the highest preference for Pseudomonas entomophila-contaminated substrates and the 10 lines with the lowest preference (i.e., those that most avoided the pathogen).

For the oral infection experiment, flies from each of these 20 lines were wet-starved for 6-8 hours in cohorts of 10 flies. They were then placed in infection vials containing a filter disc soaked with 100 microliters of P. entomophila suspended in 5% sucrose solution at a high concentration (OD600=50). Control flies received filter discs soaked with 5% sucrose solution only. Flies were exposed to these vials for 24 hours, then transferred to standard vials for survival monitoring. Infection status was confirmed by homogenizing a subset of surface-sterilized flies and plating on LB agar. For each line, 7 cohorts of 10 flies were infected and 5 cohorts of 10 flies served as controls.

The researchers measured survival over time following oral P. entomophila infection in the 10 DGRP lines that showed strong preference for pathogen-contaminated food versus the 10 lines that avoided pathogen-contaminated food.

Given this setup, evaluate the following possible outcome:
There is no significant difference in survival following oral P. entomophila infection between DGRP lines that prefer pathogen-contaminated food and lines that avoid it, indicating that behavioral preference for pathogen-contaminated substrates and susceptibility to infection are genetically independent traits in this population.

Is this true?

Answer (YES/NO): YES